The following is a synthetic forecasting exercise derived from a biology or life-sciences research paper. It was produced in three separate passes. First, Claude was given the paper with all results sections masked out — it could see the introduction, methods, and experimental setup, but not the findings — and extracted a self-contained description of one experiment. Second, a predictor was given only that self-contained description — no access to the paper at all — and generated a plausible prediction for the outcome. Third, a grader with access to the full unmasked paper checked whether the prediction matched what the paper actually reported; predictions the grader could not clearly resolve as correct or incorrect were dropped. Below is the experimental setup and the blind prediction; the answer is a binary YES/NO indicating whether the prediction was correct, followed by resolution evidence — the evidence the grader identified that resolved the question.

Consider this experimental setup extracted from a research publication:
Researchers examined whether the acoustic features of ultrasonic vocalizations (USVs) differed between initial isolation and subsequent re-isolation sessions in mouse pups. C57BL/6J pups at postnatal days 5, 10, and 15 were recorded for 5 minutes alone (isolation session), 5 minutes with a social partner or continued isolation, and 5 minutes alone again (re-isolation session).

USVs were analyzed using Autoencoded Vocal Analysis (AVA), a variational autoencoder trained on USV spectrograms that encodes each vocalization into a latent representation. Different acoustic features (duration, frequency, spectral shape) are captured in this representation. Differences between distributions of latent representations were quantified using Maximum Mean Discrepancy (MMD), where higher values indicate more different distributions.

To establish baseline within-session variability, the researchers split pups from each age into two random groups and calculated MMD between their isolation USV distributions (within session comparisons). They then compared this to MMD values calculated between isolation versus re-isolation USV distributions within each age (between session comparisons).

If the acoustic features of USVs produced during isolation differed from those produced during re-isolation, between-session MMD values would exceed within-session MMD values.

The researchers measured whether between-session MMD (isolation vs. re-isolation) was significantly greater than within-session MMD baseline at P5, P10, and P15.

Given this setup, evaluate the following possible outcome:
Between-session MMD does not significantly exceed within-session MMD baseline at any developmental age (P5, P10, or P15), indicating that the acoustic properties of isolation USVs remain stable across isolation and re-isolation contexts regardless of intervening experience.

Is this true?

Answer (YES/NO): YES